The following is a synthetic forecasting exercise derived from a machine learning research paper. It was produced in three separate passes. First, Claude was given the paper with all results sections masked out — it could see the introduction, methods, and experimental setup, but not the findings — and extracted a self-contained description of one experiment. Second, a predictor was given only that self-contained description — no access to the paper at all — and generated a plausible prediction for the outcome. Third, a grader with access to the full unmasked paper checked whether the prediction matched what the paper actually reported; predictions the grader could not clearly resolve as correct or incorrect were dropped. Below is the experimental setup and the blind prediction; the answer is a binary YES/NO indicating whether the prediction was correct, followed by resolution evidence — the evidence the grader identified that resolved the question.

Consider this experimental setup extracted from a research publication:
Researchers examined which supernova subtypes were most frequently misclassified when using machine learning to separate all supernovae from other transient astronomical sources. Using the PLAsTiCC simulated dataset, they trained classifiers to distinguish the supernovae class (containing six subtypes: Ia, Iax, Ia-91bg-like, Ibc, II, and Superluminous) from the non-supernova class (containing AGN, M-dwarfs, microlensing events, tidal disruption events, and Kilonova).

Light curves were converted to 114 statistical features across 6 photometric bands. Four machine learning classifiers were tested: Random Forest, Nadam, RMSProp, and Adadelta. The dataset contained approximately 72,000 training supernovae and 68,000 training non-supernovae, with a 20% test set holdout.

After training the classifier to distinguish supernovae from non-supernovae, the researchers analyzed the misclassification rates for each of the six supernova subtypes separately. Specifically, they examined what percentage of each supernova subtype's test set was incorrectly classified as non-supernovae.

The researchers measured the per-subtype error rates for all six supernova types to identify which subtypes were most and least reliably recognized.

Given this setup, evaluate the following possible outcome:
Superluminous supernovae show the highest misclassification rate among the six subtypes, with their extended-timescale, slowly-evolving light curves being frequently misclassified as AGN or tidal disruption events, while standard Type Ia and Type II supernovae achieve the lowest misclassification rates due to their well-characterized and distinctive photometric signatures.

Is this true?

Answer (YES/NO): NO